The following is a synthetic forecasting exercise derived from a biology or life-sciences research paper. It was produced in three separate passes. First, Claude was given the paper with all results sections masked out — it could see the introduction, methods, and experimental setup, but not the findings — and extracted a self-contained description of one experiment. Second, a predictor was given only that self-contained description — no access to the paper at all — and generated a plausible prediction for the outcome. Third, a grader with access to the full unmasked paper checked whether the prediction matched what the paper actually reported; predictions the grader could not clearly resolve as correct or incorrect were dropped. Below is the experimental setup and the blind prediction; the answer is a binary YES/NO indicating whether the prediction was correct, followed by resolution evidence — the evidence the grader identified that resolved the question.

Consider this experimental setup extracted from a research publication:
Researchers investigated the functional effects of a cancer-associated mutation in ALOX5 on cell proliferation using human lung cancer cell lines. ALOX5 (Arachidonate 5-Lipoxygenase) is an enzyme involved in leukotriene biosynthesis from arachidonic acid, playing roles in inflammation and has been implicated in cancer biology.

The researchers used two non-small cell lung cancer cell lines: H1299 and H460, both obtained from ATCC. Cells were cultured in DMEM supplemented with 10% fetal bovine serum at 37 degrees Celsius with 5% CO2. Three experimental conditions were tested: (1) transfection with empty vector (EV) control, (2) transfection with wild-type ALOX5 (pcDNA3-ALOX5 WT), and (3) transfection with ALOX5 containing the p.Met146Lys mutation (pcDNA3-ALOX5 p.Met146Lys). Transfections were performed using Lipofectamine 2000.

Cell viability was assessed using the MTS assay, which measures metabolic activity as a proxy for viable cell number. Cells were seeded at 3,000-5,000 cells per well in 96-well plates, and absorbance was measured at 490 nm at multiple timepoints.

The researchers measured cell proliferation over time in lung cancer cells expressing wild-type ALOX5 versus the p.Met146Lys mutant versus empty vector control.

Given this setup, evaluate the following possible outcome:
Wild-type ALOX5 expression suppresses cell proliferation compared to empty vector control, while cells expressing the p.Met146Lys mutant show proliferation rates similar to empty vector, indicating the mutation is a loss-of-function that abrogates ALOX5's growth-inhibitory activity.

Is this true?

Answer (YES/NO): NO